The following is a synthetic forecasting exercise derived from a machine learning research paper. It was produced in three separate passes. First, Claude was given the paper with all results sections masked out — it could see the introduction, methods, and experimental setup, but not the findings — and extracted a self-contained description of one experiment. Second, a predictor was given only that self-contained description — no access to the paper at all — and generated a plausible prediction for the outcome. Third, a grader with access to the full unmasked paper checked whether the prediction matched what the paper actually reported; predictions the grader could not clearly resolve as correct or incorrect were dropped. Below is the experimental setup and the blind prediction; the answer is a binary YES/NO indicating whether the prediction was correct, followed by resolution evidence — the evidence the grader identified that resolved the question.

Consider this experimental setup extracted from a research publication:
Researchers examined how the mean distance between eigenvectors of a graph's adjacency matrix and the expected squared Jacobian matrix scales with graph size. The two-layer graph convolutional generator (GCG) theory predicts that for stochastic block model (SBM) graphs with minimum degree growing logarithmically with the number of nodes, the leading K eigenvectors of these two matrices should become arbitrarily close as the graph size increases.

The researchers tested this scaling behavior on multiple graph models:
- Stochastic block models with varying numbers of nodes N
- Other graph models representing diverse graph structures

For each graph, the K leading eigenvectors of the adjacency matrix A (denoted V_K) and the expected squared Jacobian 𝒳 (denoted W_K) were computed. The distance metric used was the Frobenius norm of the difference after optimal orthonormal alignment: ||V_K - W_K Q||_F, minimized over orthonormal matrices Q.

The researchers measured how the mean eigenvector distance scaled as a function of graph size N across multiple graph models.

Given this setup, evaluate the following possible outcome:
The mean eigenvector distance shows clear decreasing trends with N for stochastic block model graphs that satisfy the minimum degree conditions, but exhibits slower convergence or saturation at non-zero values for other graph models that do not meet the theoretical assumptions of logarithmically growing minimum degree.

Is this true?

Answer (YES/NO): NO